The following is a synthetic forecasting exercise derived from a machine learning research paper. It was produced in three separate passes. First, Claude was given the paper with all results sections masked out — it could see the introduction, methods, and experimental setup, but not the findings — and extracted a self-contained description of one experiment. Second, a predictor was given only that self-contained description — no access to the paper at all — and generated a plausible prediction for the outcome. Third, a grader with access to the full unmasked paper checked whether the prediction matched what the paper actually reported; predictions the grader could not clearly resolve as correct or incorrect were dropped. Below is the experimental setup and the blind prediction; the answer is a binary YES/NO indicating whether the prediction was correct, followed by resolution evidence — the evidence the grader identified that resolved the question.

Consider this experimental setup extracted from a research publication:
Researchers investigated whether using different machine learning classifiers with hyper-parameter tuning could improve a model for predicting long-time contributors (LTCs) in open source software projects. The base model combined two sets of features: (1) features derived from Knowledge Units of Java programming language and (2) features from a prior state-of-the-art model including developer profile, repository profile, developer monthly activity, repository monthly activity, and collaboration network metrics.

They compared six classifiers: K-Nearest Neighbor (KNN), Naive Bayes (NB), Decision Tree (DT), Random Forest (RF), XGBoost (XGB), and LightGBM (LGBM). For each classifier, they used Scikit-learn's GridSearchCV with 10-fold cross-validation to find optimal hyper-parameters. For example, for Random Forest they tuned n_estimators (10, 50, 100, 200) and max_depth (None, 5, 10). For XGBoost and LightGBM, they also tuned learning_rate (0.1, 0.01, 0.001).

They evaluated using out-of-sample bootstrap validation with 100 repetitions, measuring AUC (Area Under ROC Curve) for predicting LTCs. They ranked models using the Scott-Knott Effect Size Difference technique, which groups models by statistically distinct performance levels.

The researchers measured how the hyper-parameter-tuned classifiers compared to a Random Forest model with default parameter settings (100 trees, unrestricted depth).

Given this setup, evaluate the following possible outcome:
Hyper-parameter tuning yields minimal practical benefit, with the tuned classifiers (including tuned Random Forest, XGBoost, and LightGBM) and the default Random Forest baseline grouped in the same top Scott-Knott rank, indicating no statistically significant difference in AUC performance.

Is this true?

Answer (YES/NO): NO